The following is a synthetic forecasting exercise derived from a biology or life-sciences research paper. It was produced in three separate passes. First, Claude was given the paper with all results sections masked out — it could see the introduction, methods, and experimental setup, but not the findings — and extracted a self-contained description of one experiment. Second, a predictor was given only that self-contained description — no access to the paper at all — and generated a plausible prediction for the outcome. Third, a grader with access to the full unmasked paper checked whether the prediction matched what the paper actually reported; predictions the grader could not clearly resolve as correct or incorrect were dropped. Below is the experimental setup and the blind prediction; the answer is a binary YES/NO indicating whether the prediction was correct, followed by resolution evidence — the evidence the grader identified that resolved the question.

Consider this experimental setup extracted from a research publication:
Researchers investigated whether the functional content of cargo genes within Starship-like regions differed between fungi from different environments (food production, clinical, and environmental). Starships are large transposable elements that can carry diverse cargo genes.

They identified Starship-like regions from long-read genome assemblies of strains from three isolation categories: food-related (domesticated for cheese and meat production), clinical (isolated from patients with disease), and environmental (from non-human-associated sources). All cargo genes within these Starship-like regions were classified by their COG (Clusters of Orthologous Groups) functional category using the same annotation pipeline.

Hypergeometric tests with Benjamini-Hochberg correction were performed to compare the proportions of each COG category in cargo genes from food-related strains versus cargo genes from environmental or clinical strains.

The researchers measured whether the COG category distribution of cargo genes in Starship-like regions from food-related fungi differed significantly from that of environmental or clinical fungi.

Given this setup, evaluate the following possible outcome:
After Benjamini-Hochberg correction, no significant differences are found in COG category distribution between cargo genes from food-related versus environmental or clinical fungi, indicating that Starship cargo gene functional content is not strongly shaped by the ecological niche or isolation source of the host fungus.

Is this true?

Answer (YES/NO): NO